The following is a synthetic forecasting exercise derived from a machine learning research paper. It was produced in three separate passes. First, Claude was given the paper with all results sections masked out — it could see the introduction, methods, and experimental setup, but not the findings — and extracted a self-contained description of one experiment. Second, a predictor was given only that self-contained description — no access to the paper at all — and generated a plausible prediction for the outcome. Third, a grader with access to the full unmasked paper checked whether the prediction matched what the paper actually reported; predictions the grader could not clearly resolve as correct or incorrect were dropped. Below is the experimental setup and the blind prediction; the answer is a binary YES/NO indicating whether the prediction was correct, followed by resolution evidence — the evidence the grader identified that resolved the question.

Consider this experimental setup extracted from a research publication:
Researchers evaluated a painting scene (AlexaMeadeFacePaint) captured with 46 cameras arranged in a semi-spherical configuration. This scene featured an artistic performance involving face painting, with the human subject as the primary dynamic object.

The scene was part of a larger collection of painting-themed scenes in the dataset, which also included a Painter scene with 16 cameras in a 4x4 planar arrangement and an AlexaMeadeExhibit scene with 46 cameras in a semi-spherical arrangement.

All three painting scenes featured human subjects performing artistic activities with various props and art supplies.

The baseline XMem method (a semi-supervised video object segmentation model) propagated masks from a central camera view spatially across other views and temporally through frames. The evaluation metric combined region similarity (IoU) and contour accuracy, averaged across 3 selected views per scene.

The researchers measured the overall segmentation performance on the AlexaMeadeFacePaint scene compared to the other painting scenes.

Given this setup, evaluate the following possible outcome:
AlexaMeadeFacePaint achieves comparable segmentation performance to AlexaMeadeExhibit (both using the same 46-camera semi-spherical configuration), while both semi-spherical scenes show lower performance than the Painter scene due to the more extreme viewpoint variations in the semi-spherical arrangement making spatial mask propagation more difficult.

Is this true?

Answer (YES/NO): NO